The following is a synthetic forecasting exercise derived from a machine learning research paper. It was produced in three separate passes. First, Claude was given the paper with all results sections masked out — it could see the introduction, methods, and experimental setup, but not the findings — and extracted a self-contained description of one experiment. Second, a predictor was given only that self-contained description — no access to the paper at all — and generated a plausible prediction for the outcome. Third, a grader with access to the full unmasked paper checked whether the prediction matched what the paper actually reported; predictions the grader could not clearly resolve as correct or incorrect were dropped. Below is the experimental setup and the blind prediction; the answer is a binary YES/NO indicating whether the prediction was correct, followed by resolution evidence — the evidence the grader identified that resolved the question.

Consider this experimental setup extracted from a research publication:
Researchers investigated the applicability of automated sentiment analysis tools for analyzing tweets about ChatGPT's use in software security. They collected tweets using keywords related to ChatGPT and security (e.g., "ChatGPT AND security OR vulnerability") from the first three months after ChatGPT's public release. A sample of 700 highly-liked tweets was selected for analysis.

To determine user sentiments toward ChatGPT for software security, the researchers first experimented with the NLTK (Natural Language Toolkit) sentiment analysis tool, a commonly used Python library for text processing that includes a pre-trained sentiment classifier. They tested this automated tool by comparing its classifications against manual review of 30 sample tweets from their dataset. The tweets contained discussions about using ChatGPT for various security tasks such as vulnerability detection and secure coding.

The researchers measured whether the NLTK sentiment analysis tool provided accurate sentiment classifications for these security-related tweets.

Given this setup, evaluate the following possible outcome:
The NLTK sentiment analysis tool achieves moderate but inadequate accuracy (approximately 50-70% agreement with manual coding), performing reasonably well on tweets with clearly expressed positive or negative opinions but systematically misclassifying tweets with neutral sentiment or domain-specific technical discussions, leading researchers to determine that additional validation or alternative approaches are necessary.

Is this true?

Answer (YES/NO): NO